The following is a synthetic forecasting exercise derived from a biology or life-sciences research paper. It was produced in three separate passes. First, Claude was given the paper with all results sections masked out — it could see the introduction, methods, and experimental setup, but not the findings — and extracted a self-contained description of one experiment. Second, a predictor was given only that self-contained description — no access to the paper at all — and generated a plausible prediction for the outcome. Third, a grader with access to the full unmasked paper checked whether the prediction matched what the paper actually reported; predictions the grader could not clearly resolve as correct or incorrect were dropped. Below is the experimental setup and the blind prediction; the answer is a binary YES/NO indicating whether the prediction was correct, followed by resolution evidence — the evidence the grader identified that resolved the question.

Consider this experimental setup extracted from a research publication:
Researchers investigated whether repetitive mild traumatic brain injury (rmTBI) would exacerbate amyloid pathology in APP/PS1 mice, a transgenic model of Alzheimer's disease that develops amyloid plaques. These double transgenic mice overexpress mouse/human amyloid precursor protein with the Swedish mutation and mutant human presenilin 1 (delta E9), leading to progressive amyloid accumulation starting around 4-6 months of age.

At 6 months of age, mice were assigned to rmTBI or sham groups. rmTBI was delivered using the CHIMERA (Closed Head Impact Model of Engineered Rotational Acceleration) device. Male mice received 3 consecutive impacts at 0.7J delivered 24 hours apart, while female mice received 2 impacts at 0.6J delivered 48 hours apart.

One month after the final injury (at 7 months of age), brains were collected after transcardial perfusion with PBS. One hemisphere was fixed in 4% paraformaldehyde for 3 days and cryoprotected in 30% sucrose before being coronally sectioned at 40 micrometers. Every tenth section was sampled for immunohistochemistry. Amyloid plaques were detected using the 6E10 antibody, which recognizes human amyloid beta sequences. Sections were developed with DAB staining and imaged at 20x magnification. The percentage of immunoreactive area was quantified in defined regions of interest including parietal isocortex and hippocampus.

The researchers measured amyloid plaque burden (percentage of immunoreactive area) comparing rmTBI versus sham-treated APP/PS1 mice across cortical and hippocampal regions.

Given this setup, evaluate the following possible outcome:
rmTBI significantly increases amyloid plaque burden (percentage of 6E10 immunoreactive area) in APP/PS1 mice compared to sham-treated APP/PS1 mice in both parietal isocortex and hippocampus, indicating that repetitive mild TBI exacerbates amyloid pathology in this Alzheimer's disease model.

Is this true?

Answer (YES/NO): NO